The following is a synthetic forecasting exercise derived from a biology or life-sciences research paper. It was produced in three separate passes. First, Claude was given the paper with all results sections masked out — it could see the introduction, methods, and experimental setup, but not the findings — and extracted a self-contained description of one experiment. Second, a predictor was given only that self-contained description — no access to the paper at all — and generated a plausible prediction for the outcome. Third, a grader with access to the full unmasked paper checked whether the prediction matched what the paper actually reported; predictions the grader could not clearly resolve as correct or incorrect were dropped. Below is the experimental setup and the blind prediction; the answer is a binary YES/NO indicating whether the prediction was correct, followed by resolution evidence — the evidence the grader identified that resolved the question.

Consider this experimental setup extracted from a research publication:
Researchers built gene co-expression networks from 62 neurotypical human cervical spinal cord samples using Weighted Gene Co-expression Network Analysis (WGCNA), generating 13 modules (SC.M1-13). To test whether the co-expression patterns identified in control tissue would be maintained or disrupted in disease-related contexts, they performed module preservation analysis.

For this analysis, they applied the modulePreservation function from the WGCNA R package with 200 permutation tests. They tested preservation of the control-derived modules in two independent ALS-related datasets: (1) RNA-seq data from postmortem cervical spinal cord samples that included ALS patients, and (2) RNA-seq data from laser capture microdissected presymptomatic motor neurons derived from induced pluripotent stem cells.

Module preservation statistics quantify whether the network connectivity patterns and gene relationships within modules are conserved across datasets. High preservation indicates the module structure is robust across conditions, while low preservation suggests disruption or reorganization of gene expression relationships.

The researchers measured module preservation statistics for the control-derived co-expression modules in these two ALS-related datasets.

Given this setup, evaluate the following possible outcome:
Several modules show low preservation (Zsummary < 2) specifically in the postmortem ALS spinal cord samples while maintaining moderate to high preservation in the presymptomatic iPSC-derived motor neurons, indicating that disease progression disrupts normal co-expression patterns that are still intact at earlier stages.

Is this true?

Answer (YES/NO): NO